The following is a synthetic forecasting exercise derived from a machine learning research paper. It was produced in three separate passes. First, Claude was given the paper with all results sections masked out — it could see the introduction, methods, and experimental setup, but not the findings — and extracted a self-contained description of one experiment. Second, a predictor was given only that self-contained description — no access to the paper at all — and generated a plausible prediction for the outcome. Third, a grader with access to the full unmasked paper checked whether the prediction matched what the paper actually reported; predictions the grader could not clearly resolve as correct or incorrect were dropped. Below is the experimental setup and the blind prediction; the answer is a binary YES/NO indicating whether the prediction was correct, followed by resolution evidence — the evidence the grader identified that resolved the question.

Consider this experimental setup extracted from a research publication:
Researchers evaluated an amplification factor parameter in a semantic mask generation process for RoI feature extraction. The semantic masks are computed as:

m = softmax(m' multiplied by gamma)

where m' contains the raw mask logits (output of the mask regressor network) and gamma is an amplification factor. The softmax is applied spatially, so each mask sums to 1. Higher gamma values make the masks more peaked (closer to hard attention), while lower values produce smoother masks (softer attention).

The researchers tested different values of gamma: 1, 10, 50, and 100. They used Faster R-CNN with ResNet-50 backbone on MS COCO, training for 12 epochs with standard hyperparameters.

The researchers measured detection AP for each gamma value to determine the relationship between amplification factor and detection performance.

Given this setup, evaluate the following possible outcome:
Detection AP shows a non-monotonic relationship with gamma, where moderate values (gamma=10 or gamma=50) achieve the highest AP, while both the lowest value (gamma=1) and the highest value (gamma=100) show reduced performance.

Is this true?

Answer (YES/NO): YES